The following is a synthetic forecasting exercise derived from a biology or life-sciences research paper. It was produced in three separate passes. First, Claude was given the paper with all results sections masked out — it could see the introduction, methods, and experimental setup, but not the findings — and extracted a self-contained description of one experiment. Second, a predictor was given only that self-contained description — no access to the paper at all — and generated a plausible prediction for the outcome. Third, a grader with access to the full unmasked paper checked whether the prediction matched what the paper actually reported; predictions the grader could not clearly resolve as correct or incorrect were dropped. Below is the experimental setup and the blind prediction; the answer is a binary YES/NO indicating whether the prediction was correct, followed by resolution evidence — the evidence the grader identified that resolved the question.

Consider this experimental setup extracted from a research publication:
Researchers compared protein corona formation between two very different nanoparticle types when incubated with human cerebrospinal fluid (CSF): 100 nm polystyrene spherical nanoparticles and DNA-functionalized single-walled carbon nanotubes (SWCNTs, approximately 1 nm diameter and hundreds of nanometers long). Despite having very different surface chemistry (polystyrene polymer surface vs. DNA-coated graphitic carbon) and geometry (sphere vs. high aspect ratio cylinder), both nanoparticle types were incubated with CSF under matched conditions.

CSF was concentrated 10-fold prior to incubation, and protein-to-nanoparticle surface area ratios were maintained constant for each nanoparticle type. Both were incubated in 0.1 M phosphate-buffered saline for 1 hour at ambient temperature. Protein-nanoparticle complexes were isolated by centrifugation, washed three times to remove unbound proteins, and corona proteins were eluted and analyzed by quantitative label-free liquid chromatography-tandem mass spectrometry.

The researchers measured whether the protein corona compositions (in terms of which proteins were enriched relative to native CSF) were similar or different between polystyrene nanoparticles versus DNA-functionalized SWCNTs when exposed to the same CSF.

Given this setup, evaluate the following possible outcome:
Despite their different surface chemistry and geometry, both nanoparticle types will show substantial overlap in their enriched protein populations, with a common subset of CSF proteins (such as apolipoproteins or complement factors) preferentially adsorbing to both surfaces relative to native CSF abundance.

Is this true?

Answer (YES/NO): NO